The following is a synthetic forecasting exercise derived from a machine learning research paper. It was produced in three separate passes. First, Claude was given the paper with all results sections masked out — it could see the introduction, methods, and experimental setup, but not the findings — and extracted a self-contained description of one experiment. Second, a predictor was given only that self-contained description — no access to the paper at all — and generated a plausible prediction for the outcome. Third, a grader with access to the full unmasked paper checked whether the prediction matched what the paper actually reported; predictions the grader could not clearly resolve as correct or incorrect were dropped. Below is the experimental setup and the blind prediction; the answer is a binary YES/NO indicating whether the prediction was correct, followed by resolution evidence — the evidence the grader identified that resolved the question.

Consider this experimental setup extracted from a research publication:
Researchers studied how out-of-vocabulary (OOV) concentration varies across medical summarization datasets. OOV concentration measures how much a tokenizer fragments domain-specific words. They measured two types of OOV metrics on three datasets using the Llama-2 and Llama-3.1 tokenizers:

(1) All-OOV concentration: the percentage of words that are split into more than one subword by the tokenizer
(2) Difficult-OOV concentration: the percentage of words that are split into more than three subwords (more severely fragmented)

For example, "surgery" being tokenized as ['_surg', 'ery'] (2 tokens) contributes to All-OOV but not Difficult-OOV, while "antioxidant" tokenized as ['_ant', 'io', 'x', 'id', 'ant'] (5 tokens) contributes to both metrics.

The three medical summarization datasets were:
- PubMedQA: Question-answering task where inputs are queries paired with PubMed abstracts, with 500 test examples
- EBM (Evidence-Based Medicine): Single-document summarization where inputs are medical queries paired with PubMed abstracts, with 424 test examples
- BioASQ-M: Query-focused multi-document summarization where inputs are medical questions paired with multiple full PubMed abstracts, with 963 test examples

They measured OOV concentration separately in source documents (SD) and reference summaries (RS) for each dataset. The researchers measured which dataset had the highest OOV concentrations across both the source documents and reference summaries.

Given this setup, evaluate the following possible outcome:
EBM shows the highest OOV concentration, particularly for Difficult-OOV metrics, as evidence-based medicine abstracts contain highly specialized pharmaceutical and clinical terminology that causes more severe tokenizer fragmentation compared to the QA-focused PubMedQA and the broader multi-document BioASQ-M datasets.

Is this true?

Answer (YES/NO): NO